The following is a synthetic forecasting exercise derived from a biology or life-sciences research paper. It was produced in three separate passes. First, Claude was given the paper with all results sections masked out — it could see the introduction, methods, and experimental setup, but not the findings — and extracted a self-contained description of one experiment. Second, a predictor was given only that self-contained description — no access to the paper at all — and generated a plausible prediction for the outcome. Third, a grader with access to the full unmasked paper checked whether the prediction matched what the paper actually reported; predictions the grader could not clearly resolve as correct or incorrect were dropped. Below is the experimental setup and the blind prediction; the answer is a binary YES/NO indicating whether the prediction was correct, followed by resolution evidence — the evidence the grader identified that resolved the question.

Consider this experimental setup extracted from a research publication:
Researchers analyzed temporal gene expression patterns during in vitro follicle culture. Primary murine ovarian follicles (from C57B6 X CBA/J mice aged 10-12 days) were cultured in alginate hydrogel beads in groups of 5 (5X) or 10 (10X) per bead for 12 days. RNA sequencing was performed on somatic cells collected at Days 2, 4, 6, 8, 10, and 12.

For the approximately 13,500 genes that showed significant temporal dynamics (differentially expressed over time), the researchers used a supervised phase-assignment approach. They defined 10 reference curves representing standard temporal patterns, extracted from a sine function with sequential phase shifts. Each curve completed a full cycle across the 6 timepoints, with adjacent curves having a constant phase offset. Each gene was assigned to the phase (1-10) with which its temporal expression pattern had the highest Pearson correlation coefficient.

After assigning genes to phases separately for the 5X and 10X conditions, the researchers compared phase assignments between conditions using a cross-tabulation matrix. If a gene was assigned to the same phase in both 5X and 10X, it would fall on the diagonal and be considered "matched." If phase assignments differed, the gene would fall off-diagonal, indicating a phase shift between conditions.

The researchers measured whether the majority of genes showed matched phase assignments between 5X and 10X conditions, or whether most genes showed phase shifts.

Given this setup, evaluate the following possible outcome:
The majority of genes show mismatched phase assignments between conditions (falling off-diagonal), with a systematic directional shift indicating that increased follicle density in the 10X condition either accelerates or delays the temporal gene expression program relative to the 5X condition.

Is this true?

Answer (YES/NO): NO